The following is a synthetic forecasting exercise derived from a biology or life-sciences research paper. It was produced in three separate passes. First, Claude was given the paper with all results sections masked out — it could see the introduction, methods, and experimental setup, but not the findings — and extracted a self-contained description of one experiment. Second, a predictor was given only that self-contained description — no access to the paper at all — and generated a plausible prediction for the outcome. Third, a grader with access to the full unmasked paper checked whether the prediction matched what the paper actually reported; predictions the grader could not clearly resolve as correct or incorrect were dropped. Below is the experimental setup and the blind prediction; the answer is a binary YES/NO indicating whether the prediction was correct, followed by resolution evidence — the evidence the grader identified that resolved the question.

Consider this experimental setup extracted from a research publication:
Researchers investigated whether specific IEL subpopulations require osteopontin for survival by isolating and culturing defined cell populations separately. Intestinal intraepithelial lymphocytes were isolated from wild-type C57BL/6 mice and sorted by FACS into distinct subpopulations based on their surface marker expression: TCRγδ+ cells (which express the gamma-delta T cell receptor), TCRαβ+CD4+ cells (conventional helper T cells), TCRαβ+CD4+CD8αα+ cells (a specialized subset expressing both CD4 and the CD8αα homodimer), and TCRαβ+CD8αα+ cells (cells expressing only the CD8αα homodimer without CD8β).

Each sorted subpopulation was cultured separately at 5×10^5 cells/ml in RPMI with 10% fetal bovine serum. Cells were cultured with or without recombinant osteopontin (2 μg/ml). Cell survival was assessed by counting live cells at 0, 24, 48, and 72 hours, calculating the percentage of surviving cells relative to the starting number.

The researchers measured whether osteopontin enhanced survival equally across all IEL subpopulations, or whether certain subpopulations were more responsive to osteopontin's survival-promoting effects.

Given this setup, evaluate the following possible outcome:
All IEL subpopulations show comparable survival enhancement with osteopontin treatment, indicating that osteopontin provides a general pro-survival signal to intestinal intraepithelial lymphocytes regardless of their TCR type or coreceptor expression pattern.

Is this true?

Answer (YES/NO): NO